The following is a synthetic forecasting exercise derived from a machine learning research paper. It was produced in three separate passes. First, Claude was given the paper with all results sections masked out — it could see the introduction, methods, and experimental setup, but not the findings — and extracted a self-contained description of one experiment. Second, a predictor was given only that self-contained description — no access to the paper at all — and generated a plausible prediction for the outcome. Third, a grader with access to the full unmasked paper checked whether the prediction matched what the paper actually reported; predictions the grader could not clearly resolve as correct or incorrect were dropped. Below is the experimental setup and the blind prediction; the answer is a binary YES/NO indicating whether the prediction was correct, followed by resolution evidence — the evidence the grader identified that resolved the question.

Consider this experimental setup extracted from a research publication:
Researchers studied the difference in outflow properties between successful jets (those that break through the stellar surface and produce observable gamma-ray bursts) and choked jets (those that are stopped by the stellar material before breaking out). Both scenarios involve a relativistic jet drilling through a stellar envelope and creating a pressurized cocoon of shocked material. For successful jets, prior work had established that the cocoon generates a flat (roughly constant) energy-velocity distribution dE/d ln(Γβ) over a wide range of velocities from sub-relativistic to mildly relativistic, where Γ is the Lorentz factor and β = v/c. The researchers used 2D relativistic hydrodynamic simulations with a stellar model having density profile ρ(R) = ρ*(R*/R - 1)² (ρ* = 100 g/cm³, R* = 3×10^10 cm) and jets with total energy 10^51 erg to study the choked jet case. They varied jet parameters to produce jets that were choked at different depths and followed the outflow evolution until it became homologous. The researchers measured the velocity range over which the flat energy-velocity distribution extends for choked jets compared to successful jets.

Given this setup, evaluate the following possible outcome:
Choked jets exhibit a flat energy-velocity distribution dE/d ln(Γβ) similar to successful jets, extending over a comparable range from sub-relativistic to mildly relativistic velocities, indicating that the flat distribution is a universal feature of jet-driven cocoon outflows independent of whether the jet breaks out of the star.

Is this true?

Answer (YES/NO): NO